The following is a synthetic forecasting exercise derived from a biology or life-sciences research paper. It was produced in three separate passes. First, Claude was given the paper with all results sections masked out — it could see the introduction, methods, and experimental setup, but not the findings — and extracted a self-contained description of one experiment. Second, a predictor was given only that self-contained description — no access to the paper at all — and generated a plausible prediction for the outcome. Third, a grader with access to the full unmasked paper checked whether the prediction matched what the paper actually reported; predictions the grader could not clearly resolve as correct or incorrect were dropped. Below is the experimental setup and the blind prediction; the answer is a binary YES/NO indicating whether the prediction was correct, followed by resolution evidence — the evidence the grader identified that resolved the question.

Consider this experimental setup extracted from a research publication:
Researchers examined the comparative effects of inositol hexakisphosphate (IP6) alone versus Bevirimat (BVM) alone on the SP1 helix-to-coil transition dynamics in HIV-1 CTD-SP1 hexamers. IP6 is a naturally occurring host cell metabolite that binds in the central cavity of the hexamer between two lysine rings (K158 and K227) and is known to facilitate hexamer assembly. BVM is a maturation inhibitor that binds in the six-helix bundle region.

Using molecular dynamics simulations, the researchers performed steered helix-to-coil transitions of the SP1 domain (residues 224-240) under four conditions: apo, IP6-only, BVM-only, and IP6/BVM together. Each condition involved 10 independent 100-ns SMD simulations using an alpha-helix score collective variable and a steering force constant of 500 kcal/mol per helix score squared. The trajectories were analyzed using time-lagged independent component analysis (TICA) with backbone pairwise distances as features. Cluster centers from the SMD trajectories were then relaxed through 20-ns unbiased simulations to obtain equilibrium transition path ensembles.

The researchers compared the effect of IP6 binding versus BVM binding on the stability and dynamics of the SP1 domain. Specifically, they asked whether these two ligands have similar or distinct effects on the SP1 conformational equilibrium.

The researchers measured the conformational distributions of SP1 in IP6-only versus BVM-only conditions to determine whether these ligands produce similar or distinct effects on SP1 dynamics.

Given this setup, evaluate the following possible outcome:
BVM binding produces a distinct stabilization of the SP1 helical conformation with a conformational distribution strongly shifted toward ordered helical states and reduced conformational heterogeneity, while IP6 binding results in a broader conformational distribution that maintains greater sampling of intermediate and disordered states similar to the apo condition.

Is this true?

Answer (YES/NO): NO